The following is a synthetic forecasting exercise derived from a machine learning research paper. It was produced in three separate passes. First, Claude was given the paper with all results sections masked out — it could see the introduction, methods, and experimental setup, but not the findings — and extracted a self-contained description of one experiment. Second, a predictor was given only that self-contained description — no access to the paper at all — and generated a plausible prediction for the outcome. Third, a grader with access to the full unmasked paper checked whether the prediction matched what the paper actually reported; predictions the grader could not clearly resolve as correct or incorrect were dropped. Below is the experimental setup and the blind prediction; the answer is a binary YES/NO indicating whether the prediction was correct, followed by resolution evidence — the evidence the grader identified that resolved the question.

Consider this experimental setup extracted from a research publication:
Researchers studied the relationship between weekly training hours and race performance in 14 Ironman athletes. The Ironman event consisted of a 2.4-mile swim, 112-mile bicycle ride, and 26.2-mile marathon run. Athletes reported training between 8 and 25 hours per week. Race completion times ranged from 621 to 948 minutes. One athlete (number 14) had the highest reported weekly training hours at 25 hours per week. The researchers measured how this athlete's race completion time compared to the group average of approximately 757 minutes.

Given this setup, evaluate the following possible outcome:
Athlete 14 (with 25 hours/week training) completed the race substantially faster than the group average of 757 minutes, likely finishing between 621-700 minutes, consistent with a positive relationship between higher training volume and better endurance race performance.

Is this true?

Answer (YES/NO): NO